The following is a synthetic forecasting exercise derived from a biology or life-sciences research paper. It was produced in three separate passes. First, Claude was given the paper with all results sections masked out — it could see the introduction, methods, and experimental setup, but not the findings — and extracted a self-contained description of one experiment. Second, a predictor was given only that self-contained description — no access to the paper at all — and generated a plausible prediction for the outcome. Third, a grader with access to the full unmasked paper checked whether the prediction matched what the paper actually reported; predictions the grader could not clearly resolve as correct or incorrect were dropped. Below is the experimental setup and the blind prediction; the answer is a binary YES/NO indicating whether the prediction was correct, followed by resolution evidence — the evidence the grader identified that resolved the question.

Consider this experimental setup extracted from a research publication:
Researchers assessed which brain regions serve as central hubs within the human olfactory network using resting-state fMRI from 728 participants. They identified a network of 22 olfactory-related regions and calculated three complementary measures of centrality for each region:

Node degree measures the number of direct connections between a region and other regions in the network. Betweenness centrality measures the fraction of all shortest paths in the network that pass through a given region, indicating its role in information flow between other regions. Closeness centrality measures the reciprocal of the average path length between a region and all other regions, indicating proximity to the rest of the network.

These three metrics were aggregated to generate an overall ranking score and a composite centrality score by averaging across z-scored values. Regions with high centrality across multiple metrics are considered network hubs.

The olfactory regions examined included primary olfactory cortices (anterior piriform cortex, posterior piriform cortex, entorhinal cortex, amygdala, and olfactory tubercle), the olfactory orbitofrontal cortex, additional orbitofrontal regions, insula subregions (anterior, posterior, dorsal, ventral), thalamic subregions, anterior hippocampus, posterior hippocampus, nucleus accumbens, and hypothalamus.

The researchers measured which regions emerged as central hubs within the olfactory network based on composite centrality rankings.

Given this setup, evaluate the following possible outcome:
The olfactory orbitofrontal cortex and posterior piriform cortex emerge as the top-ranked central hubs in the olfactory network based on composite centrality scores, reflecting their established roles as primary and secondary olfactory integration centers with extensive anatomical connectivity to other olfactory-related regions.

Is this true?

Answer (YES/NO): NO